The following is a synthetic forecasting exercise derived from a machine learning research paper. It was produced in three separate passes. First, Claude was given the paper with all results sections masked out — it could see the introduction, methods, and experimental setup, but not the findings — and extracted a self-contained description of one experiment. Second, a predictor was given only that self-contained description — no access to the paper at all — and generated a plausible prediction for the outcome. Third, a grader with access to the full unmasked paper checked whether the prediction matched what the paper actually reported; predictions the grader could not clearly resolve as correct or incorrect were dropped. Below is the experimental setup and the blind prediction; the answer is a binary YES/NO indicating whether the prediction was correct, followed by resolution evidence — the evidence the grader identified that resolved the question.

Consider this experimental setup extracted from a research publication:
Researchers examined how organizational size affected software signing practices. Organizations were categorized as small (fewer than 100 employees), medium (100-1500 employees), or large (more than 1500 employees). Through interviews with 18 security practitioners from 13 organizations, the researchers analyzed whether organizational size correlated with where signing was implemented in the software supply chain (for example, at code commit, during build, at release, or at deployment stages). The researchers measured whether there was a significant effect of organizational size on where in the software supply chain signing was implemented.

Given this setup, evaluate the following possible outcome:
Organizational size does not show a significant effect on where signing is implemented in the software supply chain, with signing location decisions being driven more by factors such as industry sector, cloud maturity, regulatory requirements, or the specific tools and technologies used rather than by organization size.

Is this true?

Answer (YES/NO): YES